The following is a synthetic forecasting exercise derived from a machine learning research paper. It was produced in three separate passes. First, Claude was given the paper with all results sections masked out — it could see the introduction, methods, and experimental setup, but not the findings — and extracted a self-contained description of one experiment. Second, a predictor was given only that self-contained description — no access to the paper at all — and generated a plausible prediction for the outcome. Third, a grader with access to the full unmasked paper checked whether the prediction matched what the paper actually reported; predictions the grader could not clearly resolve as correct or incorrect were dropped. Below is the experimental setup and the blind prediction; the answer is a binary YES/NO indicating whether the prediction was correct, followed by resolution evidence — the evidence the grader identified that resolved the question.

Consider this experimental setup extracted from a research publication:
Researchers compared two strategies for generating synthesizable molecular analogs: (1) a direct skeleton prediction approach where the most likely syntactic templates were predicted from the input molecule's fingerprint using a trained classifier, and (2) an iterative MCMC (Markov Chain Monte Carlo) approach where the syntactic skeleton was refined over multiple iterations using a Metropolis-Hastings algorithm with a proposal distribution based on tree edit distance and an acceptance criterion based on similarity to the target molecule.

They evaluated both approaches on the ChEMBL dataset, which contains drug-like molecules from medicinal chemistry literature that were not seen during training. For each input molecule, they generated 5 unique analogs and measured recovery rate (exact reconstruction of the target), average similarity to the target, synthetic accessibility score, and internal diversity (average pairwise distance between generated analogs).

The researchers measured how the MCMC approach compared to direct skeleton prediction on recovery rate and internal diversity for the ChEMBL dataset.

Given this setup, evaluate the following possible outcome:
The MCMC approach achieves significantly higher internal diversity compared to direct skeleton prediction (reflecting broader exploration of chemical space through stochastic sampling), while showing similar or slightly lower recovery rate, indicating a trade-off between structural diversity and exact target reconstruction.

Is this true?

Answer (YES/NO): NO